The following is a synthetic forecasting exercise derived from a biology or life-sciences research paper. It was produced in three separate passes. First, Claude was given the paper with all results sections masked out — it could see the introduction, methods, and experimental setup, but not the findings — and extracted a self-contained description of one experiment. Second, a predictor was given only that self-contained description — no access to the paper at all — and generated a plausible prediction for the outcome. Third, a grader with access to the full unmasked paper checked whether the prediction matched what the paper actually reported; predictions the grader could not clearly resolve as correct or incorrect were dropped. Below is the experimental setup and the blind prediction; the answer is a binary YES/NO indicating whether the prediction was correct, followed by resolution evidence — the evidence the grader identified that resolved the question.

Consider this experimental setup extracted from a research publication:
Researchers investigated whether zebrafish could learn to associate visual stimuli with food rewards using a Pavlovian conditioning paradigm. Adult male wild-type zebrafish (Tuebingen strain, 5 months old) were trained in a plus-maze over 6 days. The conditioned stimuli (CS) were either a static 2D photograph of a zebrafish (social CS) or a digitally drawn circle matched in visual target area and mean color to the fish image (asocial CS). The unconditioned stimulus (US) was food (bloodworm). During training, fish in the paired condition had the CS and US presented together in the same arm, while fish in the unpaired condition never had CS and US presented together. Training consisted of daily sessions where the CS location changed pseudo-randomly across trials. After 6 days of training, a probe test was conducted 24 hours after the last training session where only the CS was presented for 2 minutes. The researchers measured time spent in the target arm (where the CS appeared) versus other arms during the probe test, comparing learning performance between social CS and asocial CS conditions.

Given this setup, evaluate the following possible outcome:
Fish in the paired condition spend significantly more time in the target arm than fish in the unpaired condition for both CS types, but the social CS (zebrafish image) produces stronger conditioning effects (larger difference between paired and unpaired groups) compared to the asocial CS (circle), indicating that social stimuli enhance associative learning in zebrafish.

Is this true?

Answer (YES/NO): NO